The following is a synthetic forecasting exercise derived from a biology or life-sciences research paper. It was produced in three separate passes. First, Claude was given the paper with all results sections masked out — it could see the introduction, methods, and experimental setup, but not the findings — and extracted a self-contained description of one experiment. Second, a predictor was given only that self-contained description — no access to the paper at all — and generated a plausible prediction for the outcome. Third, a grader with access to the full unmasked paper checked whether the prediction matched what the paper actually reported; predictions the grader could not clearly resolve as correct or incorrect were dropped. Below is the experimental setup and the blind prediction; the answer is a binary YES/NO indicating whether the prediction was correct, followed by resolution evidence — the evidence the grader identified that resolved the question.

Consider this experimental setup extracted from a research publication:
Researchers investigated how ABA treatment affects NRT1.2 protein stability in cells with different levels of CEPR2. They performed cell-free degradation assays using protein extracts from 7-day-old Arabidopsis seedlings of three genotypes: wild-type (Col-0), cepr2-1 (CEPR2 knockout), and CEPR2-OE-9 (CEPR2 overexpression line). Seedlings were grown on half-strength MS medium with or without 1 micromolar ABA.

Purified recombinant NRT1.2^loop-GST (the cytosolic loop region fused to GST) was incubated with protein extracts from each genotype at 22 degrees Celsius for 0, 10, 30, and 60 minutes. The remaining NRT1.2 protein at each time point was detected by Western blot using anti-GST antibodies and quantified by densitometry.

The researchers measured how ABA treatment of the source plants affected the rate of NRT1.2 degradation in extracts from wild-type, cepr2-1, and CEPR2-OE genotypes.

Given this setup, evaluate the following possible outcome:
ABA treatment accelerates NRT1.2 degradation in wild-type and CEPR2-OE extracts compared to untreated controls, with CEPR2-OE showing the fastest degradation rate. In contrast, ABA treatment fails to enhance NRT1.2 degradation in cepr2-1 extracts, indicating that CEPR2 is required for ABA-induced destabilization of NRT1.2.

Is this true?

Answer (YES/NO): NO